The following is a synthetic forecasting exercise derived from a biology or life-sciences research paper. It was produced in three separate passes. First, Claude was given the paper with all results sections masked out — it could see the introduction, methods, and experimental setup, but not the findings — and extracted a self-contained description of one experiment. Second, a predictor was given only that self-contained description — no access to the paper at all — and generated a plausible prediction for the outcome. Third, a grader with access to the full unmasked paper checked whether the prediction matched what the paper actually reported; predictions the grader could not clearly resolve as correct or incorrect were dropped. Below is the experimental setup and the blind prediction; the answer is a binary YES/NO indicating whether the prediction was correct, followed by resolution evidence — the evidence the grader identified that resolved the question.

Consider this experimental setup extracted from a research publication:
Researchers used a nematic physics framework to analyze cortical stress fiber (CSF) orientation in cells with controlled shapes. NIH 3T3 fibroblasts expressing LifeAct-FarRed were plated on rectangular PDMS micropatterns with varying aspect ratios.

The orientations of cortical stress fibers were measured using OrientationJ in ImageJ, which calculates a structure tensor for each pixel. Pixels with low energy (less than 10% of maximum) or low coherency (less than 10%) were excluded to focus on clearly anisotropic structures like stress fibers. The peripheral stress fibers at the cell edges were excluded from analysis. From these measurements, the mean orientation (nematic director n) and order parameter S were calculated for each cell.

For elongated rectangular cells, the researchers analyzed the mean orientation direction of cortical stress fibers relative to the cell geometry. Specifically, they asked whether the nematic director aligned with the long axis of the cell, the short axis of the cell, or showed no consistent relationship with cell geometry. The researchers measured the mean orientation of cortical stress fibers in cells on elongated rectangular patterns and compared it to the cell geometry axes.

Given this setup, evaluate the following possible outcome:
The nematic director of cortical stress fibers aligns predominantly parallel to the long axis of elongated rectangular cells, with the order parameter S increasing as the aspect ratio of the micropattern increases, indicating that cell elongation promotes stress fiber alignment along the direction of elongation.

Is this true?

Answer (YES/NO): YES